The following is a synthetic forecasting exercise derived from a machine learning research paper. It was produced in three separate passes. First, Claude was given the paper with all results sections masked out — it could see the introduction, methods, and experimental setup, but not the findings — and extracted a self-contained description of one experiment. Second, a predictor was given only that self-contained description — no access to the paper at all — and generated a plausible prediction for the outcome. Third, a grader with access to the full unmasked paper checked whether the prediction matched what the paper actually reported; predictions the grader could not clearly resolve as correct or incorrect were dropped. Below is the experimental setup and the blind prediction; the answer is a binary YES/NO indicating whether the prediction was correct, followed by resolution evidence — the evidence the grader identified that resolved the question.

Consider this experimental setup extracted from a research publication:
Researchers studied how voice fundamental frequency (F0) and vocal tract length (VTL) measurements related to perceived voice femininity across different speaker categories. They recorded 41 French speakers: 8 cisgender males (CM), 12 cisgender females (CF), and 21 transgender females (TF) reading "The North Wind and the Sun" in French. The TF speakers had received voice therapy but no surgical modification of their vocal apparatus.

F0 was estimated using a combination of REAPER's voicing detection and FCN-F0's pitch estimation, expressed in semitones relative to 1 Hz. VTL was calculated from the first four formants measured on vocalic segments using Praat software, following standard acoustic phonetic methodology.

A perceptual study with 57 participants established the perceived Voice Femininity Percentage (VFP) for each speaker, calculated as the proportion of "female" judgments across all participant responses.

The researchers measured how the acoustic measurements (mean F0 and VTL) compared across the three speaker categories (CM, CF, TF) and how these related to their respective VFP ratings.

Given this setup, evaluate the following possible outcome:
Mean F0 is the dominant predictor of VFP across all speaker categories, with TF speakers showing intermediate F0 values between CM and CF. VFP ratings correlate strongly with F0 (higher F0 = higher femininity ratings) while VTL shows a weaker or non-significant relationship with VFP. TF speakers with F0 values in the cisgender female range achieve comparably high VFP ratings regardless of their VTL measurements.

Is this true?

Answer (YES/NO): NO